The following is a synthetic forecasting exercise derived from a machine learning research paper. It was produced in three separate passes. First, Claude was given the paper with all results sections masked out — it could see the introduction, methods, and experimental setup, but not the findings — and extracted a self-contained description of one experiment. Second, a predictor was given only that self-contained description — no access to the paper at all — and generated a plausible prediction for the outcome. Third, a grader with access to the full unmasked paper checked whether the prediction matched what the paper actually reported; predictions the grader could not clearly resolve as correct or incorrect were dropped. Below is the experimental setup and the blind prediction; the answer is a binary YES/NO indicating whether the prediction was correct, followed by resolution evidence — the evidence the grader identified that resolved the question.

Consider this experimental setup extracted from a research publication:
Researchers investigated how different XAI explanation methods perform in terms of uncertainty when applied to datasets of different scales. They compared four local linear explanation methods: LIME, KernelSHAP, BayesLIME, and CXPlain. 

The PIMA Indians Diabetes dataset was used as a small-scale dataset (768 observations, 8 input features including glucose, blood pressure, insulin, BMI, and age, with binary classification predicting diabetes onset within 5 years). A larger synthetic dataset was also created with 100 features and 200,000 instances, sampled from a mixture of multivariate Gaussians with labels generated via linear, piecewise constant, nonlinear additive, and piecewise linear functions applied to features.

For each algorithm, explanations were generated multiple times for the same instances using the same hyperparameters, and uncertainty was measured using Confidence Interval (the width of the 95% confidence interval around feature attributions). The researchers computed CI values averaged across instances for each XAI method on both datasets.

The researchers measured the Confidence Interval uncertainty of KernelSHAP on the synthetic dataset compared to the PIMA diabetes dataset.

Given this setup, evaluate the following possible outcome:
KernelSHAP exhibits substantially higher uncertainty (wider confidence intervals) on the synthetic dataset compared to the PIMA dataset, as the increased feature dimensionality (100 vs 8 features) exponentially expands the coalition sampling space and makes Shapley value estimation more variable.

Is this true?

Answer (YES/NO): YES